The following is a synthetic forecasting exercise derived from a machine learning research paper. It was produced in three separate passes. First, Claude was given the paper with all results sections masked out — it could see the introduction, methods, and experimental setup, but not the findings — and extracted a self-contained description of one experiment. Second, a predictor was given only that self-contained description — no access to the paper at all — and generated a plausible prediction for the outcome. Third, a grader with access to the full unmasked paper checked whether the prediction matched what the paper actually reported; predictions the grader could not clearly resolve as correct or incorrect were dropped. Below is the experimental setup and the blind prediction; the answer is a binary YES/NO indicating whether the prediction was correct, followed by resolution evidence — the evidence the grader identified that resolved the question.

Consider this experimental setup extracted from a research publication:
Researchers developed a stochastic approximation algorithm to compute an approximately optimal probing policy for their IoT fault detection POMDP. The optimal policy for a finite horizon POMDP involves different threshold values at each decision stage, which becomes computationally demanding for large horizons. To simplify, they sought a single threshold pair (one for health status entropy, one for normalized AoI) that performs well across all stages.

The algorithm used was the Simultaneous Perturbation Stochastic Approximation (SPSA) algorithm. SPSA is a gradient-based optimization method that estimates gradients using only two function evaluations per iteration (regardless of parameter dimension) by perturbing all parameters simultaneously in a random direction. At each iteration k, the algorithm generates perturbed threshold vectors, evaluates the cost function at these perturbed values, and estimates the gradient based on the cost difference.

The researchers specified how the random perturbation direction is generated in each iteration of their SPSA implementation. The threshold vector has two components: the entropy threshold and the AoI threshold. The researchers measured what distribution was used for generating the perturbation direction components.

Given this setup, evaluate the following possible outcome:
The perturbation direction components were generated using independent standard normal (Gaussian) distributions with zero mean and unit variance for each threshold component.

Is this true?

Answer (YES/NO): NO